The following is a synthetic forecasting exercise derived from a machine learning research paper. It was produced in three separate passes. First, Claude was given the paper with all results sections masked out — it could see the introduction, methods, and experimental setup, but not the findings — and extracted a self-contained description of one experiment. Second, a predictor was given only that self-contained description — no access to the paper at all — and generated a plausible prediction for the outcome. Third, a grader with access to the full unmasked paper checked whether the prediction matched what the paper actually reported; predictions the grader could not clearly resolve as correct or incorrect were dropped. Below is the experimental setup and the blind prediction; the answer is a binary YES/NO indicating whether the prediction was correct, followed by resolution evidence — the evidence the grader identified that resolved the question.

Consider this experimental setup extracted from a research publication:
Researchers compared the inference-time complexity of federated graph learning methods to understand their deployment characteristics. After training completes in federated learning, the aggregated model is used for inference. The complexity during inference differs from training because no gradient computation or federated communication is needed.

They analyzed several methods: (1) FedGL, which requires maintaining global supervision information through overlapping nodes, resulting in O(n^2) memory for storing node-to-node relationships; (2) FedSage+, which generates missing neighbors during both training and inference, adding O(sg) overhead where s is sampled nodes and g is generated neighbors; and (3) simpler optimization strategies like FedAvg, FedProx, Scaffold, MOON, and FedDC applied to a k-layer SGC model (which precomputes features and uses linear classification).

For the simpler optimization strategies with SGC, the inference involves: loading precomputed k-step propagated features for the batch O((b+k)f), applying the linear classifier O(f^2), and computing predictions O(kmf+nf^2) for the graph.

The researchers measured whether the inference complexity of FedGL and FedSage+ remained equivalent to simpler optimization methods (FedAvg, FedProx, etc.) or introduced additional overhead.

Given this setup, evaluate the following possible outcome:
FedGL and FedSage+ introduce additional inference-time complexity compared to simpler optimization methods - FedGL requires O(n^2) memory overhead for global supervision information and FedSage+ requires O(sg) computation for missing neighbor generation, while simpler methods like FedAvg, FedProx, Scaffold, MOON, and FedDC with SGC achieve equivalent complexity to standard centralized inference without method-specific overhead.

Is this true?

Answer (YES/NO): YES